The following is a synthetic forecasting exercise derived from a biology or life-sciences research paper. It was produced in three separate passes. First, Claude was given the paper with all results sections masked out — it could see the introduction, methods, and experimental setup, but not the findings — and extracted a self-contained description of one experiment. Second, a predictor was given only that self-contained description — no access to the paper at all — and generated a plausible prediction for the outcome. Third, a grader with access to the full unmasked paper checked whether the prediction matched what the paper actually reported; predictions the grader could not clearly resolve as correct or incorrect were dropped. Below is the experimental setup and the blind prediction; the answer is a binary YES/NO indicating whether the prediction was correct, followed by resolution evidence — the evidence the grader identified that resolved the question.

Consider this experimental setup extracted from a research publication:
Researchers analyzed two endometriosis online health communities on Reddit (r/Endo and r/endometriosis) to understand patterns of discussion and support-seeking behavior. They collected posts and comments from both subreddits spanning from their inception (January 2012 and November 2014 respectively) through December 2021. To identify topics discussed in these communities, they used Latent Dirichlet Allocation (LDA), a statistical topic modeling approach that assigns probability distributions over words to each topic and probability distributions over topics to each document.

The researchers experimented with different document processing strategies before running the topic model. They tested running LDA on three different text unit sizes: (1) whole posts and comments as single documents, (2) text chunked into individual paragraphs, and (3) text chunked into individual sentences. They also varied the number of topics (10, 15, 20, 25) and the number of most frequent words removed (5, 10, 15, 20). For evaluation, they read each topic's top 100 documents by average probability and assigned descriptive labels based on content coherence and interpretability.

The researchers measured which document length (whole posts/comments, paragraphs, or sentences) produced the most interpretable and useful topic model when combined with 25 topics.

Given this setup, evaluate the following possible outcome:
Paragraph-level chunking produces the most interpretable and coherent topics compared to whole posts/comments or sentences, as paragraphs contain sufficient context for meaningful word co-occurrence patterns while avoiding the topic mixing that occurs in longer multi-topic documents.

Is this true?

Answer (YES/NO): YES